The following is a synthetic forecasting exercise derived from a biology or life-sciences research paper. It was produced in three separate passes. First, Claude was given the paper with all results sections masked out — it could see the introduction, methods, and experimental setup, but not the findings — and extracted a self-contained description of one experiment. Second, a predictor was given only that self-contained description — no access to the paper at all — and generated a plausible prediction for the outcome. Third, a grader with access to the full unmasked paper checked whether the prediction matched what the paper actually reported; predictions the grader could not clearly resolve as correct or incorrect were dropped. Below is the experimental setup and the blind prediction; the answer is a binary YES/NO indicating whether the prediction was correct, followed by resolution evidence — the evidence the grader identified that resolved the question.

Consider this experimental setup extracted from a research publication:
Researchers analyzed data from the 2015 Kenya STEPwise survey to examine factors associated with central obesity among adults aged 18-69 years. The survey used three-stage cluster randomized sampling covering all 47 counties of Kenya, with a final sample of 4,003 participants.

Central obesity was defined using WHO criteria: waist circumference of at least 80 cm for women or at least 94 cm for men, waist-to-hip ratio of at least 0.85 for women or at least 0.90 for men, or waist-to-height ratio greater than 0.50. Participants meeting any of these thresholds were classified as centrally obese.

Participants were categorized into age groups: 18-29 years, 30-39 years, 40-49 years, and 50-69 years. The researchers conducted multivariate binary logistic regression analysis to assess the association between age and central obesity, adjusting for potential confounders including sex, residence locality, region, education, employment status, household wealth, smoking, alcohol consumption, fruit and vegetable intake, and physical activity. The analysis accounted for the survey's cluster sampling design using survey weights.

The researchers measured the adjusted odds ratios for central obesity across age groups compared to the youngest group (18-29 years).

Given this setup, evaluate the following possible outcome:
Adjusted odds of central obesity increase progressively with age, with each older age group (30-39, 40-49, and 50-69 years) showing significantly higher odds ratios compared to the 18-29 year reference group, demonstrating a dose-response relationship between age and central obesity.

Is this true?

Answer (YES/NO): YES